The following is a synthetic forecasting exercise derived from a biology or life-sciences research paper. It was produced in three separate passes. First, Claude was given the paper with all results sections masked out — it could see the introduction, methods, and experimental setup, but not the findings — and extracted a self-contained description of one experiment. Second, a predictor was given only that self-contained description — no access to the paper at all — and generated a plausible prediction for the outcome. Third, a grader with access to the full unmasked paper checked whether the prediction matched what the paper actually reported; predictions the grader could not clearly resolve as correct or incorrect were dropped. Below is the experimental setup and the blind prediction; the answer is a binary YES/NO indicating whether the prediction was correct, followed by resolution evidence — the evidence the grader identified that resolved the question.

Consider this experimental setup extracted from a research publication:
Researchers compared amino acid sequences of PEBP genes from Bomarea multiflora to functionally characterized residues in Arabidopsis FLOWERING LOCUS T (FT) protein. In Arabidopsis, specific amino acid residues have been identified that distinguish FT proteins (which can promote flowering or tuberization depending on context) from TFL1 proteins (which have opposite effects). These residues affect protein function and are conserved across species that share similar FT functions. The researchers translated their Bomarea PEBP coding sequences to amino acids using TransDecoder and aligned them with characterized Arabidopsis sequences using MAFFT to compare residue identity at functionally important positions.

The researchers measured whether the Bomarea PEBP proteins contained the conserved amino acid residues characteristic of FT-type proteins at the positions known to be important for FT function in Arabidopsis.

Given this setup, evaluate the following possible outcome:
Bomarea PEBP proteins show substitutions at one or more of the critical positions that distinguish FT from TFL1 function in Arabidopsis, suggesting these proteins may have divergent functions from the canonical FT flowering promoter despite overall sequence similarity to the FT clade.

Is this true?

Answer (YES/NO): NO